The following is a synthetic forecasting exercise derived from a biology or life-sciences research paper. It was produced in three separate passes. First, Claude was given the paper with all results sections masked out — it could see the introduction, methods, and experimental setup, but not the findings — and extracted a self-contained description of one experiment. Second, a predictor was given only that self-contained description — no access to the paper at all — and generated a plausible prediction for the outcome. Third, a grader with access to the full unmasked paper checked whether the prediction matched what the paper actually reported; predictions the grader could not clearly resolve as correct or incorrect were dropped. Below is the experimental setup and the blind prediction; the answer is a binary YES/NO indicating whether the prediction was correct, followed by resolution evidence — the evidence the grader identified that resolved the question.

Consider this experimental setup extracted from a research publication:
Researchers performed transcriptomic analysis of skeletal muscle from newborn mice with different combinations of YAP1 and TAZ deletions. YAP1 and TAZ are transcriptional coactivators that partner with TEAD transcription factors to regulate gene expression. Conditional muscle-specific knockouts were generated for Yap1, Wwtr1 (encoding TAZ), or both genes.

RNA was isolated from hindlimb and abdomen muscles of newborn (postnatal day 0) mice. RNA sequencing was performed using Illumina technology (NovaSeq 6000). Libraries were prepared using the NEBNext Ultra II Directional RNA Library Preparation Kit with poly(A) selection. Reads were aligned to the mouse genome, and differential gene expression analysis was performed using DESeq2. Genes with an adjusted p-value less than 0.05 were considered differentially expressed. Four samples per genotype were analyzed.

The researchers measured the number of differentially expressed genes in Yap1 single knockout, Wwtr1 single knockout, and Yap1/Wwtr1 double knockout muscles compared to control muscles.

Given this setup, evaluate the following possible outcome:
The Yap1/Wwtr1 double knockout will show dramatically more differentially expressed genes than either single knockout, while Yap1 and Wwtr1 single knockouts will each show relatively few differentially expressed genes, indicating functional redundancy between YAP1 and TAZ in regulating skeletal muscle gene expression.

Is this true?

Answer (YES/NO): YES